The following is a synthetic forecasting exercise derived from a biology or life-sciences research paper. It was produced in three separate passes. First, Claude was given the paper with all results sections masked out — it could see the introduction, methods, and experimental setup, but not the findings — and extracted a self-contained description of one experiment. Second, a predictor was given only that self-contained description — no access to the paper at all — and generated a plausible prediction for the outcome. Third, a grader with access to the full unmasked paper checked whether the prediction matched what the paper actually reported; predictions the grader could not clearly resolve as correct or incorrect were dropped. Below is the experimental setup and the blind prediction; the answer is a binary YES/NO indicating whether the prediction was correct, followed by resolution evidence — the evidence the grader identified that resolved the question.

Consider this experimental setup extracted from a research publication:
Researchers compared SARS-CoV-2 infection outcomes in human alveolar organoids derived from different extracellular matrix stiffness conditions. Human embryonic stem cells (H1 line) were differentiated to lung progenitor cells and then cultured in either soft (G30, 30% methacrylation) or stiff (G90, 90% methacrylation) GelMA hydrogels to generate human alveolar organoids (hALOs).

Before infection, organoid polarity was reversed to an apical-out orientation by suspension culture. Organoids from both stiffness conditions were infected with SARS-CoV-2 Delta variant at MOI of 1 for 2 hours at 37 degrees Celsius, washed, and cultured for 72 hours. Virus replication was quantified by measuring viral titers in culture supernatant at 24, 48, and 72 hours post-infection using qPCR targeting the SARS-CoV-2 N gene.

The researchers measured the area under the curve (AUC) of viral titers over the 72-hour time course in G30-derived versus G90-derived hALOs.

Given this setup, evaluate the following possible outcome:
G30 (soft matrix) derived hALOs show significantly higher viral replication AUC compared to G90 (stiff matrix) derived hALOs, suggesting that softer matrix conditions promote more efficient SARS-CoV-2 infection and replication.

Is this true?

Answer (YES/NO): NO